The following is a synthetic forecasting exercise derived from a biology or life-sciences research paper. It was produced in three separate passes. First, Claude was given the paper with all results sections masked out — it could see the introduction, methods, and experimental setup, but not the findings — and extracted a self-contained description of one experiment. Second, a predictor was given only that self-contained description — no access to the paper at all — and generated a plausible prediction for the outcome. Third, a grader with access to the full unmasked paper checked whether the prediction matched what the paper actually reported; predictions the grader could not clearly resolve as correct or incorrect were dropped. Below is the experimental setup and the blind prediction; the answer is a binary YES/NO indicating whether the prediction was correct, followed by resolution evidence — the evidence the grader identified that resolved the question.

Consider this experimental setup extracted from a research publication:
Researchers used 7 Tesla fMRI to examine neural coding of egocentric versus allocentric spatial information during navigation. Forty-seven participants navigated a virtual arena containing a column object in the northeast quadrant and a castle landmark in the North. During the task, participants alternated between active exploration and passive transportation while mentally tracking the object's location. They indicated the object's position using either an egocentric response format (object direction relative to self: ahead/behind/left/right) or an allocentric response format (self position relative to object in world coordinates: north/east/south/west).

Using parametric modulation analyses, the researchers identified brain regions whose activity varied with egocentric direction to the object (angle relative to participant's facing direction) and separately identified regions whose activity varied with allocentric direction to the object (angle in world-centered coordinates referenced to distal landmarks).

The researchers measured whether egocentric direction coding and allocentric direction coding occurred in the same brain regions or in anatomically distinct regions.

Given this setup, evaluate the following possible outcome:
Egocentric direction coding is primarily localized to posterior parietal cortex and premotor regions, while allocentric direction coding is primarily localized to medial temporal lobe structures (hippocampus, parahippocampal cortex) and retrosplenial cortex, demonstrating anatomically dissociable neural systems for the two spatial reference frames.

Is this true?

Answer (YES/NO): NO